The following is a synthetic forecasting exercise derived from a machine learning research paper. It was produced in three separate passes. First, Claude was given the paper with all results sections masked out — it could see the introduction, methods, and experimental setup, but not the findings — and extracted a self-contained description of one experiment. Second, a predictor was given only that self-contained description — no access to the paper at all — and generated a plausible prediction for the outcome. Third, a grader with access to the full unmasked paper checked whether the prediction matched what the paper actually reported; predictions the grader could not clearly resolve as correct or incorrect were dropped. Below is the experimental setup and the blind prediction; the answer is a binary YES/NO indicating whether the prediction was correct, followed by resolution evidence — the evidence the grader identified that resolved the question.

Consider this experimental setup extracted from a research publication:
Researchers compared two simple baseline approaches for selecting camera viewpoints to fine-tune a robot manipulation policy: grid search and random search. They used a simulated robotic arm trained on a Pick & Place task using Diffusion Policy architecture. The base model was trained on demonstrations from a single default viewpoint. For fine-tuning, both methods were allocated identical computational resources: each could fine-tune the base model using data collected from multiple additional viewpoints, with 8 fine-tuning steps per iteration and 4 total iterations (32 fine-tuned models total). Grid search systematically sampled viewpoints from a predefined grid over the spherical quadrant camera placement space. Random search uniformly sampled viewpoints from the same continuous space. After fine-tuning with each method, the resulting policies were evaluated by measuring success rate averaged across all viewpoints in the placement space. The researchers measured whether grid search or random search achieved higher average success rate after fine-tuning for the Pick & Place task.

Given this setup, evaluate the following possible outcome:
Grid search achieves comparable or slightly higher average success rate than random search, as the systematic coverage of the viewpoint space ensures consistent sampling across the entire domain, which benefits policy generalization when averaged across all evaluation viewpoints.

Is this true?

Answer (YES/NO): NO